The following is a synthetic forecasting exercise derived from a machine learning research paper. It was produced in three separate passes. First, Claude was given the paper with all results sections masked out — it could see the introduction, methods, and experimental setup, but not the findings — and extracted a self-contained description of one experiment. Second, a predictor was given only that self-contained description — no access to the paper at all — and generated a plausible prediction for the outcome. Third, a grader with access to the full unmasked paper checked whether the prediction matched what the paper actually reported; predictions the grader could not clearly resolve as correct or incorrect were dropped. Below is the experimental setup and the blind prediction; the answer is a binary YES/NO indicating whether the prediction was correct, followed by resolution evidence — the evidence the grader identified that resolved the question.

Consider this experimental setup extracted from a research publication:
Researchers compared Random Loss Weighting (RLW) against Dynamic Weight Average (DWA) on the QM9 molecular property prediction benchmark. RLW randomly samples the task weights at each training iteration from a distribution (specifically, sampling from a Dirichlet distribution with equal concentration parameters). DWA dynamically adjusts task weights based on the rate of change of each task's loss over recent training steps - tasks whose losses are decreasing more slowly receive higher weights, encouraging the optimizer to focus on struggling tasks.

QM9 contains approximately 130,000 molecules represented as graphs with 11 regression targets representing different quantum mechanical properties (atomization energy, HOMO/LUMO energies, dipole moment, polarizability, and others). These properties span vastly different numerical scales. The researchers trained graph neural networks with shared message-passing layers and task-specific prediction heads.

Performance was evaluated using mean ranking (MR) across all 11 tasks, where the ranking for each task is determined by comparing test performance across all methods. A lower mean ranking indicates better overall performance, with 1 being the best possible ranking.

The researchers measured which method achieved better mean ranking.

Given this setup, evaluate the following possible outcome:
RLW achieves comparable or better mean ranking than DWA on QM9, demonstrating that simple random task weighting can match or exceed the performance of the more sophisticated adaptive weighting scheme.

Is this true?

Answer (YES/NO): NO